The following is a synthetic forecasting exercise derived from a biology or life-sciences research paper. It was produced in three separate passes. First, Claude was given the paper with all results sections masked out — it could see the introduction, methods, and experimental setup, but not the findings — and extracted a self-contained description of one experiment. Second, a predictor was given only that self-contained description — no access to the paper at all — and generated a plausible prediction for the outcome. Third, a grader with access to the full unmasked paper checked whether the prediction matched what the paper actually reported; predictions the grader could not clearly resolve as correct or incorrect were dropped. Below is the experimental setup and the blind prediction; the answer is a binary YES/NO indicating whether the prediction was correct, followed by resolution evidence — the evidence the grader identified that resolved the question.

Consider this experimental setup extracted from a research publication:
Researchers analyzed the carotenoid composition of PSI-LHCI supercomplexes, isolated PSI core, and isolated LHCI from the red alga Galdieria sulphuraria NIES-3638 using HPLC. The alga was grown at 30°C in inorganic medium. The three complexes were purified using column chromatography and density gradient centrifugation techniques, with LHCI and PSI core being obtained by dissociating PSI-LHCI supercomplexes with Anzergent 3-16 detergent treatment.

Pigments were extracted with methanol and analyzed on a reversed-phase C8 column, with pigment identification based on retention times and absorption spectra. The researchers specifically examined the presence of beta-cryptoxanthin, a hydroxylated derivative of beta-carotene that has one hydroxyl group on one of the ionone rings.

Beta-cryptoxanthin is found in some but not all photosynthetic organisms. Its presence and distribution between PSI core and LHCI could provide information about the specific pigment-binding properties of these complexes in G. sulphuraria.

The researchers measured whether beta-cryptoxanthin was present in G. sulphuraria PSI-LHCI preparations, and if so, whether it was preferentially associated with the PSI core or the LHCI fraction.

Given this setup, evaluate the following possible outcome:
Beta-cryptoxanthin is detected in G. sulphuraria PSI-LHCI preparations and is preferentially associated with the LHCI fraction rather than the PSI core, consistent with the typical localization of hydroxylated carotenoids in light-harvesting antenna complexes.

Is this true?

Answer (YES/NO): YES